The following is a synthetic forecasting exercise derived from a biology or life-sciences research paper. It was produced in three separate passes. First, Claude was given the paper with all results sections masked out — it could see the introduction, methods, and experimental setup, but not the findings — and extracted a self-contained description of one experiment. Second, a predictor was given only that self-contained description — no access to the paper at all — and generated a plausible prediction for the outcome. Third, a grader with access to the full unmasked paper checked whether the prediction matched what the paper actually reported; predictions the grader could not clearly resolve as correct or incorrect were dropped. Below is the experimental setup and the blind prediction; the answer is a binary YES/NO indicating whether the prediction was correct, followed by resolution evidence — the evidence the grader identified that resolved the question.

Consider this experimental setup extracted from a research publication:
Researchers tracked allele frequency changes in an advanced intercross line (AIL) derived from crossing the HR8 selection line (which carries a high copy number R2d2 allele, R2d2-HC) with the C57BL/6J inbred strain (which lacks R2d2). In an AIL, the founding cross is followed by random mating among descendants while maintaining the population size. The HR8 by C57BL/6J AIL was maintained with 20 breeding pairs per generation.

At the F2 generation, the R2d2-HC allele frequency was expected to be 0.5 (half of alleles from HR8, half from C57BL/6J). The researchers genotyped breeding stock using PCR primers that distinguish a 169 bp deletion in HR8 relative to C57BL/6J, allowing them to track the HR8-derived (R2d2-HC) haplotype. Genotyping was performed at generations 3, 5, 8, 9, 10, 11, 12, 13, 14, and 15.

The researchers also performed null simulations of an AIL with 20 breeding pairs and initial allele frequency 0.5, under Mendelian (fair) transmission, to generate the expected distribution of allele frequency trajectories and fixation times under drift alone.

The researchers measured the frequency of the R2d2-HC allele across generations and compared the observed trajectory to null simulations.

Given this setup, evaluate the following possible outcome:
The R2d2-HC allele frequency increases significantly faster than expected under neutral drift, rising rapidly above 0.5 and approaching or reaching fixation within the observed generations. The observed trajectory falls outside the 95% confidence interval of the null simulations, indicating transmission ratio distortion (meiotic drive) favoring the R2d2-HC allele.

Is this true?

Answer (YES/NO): YES